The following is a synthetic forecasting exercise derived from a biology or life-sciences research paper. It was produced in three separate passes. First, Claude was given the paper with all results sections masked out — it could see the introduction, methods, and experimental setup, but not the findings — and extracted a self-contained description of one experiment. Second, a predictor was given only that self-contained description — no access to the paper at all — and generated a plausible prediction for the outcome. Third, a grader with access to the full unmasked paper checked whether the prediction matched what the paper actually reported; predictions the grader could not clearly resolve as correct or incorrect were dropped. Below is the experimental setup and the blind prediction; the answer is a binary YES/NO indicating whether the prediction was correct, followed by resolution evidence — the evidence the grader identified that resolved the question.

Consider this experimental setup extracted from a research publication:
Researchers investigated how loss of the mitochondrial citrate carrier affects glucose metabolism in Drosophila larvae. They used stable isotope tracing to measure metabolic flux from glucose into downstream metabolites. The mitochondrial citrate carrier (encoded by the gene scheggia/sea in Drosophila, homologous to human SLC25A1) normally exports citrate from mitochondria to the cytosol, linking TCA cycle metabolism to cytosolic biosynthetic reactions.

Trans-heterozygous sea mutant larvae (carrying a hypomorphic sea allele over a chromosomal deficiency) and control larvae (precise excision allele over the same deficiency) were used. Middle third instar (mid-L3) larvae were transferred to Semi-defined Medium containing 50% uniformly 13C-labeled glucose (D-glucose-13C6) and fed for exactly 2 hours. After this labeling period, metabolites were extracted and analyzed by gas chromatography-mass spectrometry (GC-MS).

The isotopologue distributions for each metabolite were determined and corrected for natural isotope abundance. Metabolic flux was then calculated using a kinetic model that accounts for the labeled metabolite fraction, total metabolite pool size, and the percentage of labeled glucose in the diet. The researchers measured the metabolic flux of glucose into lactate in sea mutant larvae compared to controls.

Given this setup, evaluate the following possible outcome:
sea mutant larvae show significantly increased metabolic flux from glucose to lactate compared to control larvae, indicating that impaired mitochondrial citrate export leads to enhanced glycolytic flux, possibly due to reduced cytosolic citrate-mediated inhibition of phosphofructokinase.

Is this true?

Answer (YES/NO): YES